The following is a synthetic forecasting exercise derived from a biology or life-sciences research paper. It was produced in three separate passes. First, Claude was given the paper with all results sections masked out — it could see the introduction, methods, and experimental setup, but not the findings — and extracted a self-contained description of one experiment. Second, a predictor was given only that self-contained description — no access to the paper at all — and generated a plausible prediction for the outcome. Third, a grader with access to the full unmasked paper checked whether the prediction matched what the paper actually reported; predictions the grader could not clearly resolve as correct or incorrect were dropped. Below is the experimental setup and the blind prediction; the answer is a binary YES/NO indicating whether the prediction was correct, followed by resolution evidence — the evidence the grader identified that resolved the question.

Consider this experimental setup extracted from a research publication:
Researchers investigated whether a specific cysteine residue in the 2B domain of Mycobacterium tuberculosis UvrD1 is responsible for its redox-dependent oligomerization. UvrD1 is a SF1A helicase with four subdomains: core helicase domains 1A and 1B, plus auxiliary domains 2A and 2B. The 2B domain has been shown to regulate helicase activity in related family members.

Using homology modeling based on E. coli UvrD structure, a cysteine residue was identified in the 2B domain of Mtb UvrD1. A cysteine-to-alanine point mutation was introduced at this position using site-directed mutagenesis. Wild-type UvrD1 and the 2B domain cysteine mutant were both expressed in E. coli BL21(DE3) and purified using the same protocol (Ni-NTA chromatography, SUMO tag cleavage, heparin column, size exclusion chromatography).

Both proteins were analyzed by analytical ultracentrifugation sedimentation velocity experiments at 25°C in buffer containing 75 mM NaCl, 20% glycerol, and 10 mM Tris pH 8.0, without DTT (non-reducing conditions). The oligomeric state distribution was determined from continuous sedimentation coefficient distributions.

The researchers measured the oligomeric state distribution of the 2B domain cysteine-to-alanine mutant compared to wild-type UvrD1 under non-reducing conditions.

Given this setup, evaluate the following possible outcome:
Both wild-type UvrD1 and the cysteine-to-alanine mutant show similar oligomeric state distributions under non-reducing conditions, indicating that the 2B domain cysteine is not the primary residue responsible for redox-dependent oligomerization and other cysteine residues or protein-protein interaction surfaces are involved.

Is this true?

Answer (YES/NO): NO